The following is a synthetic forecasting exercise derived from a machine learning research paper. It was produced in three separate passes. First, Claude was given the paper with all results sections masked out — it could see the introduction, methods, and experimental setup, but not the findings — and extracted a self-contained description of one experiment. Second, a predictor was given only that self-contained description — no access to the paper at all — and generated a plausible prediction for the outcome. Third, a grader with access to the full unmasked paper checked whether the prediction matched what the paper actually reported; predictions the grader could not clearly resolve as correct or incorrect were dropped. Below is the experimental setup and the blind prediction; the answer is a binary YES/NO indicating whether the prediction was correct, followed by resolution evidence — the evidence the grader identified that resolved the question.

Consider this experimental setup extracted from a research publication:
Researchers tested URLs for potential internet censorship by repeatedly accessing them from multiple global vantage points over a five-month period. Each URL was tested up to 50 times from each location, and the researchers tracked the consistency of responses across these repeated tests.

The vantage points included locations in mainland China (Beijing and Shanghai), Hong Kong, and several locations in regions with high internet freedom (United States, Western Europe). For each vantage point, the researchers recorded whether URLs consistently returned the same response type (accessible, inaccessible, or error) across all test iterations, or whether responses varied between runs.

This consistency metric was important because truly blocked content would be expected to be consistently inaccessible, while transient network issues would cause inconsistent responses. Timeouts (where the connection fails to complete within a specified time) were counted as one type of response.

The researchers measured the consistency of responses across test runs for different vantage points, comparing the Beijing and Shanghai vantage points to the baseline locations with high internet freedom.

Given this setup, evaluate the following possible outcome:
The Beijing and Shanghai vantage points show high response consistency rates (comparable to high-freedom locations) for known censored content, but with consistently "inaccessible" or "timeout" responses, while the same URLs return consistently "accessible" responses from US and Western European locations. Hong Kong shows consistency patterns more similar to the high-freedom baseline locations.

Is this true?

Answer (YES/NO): NO